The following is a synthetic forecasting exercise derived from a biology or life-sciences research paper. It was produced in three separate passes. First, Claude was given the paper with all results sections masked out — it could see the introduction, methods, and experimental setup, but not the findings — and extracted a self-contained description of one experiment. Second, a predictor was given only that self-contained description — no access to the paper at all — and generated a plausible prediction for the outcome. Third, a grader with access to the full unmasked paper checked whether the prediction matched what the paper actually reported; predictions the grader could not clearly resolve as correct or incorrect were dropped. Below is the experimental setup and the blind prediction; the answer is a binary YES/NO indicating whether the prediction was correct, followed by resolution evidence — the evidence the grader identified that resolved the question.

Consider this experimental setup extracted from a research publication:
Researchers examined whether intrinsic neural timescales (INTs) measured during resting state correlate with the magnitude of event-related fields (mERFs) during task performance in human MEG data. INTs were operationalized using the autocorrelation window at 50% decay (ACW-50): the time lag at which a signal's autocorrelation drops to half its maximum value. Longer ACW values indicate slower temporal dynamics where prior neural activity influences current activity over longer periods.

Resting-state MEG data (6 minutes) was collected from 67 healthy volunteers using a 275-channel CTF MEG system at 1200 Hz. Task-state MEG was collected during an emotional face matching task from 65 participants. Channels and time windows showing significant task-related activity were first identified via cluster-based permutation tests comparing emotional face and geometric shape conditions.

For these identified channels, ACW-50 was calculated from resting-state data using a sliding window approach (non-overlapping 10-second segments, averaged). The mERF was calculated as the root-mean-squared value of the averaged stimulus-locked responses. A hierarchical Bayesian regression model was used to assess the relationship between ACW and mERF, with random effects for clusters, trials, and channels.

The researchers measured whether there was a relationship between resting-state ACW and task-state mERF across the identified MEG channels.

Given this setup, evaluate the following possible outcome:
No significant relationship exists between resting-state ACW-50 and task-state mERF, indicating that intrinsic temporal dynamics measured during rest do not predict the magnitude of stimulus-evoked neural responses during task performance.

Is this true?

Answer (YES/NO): NO